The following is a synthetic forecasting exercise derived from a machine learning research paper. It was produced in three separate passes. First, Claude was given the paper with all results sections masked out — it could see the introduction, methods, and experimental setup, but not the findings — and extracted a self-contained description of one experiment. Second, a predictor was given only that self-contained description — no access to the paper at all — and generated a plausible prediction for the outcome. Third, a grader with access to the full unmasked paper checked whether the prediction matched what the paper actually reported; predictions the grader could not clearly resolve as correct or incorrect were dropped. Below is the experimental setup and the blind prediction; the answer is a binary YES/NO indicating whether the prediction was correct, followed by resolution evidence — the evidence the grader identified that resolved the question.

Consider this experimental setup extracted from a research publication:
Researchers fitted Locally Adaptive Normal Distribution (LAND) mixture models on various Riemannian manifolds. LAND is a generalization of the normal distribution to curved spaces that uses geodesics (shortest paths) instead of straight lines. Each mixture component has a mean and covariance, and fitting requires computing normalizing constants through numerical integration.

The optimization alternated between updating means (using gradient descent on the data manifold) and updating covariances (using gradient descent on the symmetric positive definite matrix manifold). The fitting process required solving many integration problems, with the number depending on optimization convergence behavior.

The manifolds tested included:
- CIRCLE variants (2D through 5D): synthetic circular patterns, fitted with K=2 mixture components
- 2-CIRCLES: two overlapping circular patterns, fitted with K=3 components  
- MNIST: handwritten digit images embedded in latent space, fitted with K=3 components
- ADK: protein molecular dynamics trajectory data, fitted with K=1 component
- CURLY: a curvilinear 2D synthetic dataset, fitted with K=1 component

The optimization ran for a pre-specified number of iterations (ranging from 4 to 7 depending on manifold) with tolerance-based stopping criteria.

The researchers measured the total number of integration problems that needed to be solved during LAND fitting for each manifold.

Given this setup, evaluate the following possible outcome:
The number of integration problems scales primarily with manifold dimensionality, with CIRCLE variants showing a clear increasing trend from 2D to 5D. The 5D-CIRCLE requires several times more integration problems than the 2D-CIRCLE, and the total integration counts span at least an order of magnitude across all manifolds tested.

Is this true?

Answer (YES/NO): NO